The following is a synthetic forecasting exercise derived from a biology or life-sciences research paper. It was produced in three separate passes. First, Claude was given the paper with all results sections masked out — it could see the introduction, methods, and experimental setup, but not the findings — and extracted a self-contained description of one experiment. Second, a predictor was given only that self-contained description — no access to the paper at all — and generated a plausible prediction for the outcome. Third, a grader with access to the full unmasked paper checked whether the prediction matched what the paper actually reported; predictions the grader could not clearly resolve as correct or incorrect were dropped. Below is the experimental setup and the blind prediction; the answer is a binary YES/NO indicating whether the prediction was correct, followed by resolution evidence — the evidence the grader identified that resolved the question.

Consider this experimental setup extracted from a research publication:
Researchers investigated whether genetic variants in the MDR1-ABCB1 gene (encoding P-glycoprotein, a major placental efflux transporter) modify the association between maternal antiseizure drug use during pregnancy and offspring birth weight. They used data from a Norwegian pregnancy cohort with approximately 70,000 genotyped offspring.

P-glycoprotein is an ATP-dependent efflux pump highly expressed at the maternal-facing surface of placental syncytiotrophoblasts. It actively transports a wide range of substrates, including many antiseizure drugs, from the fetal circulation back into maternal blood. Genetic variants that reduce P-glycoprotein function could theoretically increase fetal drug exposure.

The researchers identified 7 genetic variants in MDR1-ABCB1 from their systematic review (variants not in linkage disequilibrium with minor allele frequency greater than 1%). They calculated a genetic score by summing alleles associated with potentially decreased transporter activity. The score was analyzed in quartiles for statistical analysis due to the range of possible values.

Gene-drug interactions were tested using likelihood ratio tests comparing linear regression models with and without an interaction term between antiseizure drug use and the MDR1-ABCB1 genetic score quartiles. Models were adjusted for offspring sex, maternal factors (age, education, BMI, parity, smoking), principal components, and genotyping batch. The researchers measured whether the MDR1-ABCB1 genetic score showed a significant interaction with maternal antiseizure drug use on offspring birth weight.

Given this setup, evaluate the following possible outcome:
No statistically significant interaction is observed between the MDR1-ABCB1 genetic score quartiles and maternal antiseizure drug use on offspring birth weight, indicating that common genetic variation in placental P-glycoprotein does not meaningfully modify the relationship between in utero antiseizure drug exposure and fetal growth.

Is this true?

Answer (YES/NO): NO